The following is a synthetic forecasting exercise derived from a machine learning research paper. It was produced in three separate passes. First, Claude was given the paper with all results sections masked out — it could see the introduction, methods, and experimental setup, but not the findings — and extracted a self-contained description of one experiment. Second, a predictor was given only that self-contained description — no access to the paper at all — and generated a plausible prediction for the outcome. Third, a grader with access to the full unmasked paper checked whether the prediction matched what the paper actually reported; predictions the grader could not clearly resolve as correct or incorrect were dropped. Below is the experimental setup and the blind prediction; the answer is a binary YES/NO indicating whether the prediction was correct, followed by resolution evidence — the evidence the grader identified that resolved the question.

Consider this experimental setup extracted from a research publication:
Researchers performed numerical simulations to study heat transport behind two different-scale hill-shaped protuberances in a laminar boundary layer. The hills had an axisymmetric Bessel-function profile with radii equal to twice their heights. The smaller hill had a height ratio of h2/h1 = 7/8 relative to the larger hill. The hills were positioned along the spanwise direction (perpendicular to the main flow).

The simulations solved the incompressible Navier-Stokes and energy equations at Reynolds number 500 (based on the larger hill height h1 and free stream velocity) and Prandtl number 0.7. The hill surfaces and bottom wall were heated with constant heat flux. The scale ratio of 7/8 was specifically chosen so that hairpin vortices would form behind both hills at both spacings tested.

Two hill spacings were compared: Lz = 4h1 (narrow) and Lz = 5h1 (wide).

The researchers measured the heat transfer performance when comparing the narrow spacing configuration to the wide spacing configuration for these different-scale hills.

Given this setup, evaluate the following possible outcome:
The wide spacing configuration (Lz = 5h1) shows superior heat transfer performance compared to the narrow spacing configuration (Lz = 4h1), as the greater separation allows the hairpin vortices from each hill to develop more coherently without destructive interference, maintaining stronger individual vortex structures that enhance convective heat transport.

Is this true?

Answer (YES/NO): YES